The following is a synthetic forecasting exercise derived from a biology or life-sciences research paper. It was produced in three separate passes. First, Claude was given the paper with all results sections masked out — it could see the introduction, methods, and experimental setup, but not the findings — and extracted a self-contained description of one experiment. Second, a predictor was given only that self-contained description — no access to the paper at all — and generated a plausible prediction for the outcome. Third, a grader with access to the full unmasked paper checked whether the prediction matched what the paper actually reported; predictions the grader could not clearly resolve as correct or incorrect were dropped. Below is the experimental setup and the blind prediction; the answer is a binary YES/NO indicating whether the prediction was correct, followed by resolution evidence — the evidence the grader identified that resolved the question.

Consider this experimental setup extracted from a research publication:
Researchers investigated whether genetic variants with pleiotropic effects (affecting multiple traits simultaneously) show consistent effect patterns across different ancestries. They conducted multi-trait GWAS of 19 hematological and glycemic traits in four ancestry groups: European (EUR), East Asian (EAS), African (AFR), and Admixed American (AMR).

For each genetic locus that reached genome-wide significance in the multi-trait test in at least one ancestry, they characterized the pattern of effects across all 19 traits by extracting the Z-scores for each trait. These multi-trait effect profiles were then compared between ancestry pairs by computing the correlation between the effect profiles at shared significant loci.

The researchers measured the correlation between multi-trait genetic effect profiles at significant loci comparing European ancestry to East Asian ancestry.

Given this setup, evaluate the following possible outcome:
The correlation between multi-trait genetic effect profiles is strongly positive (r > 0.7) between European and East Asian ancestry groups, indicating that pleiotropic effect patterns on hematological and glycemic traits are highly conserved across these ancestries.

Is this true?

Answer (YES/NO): YES